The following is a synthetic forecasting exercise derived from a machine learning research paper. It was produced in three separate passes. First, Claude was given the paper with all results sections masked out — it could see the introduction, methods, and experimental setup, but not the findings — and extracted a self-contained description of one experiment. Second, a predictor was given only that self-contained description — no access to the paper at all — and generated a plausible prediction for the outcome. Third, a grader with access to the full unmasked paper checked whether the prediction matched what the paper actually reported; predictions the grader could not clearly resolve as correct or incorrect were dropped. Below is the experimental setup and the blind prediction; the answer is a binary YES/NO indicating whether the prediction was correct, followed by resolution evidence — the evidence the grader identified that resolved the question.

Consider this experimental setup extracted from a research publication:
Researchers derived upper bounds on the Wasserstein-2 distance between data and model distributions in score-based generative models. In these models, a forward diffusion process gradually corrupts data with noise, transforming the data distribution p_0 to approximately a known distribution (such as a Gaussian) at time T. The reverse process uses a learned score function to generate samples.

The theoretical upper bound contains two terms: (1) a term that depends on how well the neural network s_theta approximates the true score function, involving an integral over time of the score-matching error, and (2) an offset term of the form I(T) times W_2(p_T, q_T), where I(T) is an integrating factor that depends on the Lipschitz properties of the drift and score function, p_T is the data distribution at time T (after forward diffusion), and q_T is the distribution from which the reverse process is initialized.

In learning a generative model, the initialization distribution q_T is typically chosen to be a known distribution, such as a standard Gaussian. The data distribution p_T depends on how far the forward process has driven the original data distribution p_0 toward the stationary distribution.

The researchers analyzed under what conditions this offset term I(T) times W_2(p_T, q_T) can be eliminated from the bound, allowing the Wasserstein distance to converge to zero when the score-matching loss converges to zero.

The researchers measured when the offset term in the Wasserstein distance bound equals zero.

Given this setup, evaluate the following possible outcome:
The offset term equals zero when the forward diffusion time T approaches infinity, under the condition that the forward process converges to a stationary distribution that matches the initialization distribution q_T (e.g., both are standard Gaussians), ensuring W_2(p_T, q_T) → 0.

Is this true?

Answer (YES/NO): YES